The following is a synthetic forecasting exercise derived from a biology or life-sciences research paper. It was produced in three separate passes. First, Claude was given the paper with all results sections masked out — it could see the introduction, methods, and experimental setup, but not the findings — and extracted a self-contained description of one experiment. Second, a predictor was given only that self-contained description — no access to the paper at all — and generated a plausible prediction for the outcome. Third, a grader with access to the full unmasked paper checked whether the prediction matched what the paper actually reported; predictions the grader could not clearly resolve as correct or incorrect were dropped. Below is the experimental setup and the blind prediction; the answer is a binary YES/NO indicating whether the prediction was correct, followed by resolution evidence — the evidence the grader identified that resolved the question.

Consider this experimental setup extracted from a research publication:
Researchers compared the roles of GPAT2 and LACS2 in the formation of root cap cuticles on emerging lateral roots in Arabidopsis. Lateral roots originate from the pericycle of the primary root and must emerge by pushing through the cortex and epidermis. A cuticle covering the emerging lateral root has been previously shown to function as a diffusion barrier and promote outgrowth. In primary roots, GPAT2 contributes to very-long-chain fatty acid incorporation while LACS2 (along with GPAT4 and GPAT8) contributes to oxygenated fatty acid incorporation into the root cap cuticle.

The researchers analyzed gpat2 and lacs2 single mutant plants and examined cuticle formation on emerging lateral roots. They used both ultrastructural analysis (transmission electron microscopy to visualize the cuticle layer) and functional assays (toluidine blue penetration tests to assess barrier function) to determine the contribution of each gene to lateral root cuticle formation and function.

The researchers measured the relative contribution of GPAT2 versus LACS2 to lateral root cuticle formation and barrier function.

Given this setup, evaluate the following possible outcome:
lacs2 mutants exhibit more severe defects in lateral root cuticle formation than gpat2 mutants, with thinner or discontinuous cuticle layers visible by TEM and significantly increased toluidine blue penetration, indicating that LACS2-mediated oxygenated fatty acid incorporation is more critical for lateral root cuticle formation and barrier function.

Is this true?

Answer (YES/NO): YES